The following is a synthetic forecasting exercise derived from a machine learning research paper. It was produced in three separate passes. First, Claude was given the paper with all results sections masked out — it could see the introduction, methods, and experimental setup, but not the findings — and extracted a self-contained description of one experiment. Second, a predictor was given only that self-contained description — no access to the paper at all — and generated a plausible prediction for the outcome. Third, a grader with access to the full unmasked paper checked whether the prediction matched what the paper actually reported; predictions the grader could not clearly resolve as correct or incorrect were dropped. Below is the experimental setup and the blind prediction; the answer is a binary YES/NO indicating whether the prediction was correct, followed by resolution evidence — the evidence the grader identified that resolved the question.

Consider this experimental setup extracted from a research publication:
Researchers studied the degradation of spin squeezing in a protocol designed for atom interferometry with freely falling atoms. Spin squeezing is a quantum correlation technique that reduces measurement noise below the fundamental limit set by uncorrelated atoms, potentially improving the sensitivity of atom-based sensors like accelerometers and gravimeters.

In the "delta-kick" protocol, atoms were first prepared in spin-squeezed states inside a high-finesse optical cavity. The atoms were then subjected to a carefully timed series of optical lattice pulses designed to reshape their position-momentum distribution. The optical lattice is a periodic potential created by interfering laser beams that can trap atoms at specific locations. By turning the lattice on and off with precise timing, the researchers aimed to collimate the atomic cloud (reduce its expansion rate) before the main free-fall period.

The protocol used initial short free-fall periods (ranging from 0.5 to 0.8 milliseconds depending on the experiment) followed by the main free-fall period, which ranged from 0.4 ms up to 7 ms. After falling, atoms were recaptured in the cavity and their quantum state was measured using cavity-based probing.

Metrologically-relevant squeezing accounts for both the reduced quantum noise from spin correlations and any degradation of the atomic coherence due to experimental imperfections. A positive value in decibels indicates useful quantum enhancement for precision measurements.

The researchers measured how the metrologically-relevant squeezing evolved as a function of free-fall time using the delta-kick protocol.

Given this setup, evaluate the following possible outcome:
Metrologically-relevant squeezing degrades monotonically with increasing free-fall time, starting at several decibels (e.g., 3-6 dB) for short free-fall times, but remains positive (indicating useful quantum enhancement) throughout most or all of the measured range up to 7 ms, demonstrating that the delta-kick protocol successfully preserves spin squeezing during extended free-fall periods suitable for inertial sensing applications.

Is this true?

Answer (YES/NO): NO